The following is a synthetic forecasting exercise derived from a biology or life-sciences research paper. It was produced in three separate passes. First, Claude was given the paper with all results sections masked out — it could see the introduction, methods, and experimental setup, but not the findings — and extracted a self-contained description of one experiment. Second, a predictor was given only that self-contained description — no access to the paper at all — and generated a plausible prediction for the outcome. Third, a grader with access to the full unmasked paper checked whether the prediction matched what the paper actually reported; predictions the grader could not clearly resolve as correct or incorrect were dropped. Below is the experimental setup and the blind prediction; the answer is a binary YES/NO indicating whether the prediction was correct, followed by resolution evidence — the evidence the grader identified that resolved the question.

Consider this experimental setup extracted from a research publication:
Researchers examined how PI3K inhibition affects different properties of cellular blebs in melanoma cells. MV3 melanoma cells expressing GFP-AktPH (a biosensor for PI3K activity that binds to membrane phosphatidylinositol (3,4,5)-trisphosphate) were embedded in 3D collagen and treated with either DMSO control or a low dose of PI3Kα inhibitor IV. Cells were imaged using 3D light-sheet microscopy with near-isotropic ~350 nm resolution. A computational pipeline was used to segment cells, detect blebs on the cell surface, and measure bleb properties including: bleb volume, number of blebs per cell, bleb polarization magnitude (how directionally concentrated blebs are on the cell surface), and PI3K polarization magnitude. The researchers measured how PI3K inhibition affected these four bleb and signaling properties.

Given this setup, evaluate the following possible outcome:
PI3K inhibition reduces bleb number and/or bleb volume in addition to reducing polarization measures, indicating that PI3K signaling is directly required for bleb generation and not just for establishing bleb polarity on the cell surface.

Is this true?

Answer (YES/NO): NO